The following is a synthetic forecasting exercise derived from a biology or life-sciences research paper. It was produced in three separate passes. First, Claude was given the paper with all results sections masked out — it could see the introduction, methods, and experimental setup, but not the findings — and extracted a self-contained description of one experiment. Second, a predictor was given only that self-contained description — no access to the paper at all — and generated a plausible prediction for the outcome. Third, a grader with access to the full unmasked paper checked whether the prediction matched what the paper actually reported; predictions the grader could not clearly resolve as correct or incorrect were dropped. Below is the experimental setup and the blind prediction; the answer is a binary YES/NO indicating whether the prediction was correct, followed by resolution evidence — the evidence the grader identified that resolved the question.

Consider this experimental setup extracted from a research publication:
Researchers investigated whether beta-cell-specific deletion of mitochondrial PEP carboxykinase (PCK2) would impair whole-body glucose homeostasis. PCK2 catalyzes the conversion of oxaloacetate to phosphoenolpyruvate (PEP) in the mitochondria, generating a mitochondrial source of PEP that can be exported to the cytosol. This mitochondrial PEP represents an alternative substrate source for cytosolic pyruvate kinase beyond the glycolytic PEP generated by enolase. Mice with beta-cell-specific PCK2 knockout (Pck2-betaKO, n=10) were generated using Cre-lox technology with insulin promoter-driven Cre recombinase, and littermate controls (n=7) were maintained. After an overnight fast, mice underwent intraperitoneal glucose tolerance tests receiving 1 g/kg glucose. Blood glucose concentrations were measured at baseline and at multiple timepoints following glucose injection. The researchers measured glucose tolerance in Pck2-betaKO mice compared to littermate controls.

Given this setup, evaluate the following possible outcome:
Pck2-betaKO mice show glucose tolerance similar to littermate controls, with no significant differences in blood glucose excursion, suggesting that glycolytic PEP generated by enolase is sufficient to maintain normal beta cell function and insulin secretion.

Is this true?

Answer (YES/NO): YES